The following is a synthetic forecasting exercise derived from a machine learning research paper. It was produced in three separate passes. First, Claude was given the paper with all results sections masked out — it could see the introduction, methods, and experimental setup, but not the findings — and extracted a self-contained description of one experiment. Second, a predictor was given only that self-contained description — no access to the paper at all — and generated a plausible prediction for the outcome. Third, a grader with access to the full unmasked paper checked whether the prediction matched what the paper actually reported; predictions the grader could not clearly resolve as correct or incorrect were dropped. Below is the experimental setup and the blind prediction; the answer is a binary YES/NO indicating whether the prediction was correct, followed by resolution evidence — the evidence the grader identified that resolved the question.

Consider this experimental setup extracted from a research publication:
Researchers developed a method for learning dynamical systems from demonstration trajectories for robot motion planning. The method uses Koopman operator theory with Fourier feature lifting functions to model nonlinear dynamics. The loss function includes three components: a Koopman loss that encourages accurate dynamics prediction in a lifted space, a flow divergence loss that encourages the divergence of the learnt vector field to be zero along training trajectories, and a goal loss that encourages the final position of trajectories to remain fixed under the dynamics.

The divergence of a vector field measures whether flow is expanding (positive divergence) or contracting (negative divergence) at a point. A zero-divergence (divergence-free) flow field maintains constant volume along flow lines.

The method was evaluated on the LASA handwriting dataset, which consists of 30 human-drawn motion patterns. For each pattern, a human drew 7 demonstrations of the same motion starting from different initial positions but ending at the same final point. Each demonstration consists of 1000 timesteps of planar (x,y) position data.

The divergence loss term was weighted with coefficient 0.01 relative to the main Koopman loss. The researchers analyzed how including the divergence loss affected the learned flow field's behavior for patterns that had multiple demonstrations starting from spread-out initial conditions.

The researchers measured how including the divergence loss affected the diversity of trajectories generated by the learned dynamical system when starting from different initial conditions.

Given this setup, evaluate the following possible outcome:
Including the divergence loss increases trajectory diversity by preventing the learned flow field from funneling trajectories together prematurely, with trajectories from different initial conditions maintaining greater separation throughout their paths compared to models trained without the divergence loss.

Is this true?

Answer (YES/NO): NO